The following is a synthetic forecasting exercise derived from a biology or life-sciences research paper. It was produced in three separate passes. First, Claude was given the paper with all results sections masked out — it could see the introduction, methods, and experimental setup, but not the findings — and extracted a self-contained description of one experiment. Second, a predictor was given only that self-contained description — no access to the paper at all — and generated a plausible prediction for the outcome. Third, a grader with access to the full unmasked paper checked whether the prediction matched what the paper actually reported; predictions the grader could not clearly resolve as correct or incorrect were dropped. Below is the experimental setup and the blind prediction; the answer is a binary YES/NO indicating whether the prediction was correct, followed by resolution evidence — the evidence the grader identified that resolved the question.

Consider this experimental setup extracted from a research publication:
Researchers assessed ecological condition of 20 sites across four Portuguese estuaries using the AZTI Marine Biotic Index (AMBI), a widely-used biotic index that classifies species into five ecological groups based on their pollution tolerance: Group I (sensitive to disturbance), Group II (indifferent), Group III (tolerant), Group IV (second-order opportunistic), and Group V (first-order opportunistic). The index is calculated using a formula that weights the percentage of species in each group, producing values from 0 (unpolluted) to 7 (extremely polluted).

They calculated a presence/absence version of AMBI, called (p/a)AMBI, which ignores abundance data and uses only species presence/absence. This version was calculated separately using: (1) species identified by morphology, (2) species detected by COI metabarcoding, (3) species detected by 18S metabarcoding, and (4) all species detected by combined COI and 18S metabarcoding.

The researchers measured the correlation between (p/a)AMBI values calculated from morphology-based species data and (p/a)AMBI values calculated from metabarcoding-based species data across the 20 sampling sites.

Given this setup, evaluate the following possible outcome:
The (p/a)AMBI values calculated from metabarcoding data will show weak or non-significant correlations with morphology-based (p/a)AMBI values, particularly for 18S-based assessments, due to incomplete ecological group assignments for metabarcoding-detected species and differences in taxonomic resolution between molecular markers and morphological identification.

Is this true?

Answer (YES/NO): NO